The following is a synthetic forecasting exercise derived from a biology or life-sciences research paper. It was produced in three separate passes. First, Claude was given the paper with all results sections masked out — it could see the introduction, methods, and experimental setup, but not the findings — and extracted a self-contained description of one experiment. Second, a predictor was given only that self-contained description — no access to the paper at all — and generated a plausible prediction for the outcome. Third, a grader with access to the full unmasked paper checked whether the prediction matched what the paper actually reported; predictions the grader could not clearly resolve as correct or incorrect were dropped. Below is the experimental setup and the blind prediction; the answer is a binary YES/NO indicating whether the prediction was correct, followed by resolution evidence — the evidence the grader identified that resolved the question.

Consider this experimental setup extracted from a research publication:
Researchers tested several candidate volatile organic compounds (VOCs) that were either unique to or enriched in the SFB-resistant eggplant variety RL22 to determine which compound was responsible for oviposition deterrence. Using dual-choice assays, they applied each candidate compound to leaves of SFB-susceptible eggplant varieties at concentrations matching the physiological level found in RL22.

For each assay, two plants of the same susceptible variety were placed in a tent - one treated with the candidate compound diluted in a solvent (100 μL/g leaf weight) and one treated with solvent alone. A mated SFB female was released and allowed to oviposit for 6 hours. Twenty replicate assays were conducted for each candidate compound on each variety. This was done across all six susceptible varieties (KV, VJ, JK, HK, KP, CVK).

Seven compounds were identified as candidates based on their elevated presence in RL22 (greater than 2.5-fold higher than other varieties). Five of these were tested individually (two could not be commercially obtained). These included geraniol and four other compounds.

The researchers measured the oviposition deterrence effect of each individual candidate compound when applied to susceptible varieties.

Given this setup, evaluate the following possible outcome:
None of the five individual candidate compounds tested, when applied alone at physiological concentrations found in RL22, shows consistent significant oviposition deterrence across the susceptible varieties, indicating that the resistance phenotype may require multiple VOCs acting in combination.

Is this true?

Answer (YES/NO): NO